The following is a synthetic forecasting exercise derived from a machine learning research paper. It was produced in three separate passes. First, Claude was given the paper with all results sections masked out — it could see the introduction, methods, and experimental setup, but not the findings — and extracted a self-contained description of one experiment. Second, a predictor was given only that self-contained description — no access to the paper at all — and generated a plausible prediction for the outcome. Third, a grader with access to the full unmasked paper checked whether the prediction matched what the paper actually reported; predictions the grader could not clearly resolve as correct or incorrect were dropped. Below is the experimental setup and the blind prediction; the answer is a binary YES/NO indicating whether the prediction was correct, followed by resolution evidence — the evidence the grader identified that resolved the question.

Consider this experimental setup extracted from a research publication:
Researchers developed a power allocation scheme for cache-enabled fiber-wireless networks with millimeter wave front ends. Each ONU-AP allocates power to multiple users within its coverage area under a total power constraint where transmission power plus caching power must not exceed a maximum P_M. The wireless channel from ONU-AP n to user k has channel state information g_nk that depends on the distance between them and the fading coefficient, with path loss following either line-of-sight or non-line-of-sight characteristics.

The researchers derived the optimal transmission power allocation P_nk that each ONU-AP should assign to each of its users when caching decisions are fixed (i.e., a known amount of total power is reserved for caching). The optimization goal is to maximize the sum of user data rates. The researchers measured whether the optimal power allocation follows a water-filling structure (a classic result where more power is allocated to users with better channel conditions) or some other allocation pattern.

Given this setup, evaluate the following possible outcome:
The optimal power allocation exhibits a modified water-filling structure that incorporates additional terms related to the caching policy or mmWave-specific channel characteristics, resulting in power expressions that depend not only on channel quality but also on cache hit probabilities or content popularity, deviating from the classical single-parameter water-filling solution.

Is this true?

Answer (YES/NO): NO